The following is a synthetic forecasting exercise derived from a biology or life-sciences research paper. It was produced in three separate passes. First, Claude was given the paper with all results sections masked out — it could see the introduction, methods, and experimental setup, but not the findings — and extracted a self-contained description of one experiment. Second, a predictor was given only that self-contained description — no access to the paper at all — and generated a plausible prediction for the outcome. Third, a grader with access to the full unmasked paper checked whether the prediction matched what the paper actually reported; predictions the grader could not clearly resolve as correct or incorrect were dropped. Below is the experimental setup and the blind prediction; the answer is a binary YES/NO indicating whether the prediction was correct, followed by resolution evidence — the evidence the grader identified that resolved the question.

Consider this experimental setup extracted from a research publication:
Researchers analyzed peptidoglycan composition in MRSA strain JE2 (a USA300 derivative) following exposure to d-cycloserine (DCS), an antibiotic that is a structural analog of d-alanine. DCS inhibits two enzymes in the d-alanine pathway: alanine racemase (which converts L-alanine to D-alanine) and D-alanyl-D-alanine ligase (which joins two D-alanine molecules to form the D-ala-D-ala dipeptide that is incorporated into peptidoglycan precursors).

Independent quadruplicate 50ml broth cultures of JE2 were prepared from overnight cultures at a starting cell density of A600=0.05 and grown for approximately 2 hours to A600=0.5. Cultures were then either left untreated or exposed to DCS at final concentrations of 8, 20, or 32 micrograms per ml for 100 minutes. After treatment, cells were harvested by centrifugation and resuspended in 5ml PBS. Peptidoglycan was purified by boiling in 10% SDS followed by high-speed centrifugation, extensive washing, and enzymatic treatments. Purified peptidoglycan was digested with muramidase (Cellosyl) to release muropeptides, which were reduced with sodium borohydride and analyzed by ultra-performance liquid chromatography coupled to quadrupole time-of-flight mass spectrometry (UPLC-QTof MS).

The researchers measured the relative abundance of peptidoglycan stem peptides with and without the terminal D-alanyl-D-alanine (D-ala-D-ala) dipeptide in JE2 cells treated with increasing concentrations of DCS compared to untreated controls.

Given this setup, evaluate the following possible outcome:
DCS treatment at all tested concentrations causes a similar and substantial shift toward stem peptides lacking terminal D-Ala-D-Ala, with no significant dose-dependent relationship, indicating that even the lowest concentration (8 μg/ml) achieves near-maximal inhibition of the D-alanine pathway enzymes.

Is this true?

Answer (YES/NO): NO